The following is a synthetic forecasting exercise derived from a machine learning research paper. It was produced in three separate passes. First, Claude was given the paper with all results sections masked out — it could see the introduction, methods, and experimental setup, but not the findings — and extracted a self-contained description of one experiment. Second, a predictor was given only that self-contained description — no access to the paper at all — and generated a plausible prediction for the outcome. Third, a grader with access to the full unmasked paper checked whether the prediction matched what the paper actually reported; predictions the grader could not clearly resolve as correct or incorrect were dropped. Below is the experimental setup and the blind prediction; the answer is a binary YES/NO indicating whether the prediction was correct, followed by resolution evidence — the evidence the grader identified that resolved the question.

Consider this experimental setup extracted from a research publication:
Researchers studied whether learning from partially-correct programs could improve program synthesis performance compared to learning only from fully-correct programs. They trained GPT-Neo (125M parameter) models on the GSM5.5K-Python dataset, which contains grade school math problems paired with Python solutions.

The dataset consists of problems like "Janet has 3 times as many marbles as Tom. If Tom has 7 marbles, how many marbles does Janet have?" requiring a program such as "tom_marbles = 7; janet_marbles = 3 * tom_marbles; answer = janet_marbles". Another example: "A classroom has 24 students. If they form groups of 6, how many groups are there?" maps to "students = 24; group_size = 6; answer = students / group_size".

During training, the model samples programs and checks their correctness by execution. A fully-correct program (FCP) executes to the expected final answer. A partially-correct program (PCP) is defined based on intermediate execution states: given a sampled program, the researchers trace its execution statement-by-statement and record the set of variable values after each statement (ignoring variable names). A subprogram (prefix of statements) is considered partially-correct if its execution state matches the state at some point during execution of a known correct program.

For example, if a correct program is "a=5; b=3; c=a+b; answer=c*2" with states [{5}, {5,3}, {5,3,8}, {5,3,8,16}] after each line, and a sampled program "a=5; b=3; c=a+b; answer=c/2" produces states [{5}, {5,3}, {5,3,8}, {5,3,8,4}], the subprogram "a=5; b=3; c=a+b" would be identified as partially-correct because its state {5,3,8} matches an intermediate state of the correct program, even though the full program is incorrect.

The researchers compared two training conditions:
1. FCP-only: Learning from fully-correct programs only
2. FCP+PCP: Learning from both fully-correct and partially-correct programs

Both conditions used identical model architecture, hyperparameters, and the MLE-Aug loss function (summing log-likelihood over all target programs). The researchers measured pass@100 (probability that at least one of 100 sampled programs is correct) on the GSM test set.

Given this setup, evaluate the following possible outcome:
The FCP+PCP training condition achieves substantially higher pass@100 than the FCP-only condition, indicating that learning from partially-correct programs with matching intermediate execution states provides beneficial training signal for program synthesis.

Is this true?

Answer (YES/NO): YES